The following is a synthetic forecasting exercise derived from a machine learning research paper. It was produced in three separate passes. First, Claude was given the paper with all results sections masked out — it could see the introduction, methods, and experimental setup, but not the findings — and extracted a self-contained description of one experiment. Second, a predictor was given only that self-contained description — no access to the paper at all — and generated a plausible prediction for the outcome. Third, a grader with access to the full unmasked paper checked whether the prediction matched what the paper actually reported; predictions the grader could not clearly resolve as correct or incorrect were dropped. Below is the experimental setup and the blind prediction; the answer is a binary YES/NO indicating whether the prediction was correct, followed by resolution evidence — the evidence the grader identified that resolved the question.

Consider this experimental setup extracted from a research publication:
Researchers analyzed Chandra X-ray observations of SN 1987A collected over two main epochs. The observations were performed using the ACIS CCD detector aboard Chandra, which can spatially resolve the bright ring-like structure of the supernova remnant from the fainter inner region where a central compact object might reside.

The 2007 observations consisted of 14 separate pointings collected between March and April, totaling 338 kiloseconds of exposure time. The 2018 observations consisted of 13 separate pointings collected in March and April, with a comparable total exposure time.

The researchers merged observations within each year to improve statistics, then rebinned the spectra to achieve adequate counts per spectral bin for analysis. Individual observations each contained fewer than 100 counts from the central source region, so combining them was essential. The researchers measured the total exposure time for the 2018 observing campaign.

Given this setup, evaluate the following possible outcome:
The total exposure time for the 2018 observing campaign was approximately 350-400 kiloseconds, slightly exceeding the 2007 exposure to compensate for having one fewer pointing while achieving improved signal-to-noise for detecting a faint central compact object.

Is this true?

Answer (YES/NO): NO